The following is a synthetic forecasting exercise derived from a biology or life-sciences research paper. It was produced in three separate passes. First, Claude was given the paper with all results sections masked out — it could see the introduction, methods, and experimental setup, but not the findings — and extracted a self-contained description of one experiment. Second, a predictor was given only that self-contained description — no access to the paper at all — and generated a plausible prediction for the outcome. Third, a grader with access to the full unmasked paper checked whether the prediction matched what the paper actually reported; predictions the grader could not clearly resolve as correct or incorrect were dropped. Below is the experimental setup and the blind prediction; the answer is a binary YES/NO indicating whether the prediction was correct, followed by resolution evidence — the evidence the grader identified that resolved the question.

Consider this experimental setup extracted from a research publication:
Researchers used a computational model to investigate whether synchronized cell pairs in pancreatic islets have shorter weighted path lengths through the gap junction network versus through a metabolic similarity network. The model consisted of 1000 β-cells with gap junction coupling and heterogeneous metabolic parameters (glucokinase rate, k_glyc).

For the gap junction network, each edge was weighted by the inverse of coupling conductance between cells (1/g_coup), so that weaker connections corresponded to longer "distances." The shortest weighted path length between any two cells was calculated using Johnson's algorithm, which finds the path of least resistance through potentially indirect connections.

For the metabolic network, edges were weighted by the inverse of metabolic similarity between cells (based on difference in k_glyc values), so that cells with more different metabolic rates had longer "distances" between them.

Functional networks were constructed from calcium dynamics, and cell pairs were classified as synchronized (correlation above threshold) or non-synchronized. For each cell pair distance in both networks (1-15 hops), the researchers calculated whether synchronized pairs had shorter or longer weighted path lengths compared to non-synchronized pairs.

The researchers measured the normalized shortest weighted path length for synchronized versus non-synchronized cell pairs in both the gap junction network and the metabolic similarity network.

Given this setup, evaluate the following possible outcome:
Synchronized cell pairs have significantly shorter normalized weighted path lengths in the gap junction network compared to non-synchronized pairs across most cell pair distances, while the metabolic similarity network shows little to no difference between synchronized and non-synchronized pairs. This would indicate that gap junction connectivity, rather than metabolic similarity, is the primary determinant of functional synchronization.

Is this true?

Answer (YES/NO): NO